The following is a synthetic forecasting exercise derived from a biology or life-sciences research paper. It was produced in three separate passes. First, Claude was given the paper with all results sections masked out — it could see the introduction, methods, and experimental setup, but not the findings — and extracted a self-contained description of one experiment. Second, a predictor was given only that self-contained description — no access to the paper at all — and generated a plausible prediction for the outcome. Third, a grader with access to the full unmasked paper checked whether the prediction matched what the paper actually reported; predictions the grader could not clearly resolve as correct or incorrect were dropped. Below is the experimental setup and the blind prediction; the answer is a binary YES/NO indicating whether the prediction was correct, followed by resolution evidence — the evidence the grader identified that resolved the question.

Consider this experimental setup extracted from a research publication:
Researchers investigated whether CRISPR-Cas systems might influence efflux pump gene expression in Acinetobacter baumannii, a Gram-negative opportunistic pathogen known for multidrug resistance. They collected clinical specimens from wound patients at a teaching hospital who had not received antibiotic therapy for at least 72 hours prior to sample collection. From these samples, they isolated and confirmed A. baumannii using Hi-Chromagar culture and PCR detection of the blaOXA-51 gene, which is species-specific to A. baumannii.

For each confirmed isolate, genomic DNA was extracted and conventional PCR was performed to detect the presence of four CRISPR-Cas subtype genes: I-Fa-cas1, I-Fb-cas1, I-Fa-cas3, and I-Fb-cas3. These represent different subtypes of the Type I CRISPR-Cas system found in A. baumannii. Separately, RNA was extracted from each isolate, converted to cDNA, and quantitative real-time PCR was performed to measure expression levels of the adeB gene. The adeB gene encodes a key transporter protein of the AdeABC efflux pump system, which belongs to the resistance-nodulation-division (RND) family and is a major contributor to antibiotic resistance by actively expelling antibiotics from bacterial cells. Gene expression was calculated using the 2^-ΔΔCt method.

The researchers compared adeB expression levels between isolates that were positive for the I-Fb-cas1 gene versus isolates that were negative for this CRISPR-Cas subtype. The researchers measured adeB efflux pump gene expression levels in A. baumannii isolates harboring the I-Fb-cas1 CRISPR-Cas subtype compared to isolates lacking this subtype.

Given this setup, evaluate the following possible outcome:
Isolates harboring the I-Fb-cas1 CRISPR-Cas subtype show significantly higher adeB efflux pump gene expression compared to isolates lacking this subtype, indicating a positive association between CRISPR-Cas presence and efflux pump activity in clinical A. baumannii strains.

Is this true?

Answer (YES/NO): YES